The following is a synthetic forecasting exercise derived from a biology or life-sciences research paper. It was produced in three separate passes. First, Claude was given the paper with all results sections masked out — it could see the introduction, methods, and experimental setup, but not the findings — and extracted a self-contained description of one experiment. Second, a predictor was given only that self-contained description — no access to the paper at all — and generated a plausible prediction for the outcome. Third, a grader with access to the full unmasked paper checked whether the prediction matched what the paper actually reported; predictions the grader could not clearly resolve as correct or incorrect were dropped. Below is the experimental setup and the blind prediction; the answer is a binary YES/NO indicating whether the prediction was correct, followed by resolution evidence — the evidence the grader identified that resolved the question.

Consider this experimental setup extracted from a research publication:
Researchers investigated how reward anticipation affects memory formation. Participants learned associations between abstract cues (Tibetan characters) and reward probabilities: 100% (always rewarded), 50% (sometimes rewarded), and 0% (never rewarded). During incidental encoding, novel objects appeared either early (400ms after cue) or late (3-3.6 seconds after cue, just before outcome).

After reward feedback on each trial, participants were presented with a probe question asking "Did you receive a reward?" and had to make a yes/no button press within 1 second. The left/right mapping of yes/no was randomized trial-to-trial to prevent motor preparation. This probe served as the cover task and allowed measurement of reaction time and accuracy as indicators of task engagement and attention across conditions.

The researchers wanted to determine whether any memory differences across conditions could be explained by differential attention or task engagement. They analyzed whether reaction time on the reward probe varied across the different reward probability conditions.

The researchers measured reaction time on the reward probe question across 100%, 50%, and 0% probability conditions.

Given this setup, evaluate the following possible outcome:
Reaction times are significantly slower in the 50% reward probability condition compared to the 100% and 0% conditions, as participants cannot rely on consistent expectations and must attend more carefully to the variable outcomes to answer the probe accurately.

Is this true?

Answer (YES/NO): NO